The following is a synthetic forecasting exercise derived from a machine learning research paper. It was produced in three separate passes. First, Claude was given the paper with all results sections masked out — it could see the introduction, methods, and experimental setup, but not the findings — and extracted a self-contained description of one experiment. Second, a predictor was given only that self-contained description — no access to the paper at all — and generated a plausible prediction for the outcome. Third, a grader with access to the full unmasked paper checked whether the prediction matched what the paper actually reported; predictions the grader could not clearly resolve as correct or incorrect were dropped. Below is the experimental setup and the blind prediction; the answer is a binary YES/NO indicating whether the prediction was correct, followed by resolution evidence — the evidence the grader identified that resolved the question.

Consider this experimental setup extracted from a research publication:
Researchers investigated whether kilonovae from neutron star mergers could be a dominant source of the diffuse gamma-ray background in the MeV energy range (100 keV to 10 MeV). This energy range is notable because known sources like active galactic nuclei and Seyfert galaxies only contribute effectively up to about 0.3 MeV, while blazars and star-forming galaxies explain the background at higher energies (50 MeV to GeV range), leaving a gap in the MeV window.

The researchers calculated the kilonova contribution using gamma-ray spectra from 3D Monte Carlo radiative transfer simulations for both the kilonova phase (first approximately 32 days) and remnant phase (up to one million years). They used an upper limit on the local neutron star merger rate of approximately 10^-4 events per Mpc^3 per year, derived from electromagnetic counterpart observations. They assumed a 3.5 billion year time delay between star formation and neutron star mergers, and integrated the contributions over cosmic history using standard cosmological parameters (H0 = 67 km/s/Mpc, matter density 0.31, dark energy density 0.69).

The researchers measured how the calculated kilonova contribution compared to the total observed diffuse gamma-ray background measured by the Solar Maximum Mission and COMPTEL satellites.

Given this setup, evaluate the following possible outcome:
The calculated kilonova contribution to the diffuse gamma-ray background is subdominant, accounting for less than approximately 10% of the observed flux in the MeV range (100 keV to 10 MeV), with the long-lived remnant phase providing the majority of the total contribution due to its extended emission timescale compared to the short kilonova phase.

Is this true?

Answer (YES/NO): NO